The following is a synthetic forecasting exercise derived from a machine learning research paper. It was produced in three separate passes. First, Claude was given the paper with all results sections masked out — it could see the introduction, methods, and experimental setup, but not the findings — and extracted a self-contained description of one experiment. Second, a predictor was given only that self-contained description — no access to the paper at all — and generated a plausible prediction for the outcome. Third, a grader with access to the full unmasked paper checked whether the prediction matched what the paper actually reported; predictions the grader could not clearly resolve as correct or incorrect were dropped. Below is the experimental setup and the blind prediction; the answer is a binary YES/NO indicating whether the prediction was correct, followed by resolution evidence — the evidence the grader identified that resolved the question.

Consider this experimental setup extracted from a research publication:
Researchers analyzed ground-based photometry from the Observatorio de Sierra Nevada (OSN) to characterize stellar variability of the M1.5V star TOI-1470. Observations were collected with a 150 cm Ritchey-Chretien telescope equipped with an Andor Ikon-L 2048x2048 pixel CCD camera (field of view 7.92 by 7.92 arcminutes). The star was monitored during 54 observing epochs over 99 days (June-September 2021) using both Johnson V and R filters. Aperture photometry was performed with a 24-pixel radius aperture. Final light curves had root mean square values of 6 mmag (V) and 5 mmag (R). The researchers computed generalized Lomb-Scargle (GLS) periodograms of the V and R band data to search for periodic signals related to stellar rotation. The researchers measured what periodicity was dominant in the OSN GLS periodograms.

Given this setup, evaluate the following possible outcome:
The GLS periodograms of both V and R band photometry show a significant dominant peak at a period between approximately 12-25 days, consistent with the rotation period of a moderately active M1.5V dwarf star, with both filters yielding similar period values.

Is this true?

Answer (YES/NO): NO